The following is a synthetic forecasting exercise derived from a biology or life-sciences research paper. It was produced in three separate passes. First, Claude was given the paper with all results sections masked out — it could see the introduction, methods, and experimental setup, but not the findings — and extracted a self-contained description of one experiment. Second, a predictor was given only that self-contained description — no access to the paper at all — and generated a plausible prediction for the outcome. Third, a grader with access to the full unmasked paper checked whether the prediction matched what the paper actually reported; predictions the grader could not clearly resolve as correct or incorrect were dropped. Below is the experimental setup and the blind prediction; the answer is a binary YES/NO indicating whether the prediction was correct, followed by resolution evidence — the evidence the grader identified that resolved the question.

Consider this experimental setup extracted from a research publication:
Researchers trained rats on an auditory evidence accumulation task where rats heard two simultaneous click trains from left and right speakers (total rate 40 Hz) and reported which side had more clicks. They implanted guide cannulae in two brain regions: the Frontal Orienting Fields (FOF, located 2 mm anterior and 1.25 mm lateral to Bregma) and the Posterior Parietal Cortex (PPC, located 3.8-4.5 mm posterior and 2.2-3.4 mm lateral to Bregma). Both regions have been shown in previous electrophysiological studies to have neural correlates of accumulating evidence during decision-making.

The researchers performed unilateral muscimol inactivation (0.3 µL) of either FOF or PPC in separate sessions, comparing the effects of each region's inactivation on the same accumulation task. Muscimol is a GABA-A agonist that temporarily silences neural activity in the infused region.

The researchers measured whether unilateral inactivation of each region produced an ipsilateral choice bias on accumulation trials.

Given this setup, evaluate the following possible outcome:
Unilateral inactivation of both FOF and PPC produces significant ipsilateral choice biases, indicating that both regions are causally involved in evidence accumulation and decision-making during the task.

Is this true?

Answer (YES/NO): NO